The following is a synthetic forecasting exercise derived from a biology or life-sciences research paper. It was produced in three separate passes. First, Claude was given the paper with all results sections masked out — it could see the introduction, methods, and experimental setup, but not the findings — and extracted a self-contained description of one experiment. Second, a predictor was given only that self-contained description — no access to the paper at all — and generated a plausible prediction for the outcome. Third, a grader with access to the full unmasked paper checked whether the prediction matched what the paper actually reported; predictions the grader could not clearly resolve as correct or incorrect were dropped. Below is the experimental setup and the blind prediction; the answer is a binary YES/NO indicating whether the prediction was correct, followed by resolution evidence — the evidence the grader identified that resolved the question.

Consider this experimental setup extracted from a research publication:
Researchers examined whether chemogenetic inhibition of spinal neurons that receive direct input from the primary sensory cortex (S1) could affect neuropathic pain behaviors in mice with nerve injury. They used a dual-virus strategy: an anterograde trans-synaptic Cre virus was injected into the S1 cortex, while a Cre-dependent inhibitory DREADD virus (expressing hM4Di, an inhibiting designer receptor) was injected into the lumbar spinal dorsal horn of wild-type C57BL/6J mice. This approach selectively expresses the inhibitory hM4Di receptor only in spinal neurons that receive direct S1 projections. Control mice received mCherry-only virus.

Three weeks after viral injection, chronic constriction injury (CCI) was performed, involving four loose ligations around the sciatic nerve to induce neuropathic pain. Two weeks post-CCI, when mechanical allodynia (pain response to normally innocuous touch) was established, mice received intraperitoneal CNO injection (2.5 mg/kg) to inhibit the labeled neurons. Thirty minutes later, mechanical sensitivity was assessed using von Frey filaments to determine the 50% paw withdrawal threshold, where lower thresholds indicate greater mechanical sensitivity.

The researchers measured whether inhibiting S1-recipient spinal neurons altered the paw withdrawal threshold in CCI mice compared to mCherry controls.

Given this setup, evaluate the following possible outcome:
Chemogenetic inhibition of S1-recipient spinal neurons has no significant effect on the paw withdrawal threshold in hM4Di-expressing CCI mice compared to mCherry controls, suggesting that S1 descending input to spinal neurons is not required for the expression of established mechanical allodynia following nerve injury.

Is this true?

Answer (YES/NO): NO